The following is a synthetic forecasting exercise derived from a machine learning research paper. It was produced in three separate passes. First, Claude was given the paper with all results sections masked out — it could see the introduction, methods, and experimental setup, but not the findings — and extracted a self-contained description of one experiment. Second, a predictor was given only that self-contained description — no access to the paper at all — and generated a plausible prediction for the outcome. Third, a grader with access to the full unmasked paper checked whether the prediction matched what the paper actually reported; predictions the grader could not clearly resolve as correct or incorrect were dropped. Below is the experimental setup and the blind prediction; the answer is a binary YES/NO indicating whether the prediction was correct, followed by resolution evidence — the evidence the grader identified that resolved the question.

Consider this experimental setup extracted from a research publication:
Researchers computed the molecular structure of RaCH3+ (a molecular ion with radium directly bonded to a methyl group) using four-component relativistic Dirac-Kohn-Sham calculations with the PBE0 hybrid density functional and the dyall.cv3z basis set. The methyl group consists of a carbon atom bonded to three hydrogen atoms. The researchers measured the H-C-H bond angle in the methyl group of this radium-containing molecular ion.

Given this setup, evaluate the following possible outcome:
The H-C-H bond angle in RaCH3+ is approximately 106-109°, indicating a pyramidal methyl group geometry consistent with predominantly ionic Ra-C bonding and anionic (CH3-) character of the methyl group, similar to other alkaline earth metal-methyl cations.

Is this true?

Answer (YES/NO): YES